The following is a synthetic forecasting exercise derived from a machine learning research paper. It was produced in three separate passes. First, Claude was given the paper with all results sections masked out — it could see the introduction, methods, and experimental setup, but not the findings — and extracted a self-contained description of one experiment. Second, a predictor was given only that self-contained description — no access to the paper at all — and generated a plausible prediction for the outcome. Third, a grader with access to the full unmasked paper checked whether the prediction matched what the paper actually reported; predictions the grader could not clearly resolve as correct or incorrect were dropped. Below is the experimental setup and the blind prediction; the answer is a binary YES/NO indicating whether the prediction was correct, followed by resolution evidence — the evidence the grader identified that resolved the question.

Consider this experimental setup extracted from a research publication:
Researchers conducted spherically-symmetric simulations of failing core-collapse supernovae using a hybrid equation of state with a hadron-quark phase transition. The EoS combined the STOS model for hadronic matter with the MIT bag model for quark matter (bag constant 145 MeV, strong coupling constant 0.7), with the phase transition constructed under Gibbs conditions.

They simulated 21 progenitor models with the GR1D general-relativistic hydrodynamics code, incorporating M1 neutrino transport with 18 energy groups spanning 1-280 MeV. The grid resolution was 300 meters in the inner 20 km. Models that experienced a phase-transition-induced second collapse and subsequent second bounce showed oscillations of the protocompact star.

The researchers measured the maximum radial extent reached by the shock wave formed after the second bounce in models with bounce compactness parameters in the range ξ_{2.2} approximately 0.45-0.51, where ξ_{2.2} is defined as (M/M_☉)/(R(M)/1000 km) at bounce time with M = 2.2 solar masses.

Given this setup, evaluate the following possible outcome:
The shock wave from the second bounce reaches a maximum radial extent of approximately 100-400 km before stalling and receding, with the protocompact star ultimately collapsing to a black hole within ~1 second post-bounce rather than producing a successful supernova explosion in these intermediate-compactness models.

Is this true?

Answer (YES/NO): NO